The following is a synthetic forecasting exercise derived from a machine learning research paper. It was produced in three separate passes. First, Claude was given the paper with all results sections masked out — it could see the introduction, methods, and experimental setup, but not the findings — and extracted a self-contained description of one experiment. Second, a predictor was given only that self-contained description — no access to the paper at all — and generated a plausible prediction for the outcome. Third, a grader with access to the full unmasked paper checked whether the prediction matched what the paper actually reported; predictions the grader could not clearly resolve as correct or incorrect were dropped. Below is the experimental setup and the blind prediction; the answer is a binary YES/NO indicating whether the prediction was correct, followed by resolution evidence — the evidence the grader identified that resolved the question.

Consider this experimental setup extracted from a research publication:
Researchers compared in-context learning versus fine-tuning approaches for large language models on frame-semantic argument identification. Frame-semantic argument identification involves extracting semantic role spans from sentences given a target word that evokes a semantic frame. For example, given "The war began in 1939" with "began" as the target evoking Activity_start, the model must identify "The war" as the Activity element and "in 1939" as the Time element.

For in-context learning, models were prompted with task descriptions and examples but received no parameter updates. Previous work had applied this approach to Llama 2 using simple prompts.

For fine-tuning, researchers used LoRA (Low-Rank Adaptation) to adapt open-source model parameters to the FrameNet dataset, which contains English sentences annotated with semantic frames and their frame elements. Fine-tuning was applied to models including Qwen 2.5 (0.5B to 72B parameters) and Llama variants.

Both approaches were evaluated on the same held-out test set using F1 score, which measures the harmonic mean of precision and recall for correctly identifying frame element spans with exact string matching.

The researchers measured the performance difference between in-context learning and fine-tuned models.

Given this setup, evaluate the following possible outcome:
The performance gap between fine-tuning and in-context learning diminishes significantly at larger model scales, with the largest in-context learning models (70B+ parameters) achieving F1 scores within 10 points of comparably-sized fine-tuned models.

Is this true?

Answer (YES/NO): NO